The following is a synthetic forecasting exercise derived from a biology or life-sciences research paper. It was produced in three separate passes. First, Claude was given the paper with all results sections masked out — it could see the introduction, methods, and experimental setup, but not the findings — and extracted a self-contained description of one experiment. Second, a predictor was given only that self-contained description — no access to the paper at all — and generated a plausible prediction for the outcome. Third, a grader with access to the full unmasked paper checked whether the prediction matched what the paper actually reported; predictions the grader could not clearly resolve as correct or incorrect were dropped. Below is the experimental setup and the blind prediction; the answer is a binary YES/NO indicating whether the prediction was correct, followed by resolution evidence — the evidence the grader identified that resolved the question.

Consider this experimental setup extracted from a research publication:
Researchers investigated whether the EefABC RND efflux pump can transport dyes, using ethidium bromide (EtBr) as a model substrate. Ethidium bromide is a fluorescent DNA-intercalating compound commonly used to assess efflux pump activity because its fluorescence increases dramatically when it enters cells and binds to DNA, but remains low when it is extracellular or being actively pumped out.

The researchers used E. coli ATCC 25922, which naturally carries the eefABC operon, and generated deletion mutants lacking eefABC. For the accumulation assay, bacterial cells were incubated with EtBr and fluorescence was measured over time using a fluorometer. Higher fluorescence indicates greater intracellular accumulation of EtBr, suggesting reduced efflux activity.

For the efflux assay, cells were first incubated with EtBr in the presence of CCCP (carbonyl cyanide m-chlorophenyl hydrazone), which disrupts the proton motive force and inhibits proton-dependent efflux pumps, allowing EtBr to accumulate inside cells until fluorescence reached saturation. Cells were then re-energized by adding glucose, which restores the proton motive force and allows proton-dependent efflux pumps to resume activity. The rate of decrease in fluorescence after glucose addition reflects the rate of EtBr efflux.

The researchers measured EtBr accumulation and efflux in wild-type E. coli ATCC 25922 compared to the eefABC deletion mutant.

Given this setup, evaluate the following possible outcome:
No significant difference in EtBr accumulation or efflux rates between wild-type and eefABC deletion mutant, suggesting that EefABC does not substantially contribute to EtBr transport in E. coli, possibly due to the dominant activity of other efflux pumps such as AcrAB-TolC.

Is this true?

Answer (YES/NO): YES